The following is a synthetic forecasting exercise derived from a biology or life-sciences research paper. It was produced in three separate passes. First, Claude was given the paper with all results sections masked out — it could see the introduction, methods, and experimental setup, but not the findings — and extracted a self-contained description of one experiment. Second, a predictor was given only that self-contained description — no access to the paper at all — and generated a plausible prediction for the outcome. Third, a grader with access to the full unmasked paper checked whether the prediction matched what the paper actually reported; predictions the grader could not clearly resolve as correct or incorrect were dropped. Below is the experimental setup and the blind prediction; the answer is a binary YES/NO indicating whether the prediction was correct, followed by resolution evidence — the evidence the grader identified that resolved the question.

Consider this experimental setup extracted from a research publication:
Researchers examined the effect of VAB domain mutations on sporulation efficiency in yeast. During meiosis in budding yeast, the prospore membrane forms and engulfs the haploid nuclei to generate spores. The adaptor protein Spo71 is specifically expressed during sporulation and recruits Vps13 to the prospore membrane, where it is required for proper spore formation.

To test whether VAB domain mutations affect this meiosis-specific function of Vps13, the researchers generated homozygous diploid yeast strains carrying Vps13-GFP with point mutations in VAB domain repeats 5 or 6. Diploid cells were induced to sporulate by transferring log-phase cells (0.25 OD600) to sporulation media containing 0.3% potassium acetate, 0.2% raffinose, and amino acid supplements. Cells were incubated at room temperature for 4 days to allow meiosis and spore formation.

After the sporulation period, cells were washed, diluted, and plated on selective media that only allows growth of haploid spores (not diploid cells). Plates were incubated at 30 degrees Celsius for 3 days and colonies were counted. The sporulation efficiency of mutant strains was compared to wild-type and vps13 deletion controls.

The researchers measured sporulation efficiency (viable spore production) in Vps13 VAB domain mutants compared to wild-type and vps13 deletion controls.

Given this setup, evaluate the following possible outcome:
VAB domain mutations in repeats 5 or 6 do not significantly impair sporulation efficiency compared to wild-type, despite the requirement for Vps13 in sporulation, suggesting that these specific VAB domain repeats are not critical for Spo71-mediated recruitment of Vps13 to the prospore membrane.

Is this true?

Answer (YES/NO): NO